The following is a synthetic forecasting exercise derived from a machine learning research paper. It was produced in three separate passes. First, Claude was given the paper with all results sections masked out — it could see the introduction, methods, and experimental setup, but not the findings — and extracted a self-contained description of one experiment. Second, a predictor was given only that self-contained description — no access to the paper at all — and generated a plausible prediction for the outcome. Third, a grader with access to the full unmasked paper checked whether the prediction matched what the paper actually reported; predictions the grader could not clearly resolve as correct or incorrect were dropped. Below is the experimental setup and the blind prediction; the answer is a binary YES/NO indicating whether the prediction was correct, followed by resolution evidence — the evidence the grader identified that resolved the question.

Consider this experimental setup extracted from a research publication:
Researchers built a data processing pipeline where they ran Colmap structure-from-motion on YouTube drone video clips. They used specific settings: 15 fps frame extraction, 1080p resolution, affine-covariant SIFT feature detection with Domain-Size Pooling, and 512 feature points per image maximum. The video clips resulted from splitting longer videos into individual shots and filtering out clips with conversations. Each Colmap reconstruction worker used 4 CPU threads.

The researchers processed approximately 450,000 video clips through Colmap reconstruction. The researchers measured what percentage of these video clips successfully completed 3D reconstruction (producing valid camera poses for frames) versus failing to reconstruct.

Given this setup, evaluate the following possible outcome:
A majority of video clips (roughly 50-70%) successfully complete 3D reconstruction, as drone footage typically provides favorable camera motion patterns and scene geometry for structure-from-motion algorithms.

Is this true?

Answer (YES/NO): YES